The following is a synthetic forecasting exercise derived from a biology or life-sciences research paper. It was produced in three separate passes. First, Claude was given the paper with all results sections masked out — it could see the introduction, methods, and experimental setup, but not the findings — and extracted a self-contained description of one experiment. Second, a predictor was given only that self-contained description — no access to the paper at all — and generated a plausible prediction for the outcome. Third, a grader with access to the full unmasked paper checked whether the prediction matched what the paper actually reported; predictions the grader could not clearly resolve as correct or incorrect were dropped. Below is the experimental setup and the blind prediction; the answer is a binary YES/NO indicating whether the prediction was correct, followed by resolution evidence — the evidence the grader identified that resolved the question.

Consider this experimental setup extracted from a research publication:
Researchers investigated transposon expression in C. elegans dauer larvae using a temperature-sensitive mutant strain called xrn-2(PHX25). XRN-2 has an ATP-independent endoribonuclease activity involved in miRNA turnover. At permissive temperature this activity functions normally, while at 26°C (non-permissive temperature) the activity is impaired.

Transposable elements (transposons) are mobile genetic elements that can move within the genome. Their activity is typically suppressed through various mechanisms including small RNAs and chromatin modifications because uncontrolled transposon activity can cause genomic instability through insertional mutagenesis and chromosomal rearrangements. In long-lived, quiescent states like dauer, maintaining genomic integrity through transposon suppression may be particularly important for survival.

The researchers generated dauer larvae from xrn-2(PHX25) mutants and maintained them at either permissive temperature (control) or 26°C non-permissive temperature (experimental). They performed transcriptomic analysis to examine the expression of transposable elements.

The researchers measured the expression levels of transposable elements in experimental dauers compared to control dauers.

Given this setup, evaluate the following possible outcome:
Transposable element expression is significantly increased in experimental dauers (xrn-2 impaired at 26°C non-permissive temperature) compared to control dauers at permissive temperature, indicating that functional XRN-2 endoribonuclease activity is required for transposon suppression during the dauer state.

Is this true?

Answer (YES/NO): NO